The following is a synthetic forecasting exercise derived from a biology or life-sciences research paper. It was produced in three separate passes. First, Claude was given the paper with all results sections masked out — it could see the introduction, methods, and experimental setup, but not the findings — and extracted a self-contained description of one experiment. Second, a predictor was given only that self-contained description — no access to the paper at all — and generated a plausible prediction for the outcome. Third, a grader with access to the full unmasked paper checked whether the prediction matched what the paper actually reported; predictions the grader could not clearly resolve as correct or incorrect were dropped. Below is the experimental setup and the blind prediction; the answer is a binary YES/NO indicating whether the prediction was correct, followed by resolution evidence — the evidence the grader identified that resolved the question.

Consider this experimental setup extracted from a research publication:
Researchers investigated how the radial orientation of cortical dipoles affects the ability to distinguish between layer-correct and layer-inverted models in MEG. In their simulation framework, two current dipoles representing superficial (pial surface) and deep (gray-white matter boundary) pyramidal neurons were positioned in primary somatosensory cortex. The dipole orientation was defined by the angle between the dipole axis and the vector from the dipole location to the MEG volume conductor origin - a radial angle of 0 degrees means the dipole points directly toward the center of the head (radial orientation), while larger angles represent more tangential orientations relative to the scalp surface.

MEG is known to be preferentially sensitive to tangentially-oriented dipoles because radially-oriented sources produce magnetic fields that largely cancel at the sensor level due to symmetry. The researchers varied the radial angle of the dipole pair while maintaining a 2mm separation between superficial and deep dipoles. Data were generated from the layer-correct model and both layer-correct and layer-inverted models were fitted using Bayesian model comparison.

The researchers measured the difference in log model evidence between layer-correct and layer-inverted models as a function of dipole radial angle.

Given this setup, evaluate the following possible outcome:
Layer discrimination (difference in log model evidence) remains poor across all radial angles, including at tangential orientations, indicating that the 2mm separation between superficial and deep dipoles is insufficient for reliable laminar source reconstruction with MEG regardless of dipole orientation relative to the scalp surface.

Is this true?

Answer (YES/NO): NO